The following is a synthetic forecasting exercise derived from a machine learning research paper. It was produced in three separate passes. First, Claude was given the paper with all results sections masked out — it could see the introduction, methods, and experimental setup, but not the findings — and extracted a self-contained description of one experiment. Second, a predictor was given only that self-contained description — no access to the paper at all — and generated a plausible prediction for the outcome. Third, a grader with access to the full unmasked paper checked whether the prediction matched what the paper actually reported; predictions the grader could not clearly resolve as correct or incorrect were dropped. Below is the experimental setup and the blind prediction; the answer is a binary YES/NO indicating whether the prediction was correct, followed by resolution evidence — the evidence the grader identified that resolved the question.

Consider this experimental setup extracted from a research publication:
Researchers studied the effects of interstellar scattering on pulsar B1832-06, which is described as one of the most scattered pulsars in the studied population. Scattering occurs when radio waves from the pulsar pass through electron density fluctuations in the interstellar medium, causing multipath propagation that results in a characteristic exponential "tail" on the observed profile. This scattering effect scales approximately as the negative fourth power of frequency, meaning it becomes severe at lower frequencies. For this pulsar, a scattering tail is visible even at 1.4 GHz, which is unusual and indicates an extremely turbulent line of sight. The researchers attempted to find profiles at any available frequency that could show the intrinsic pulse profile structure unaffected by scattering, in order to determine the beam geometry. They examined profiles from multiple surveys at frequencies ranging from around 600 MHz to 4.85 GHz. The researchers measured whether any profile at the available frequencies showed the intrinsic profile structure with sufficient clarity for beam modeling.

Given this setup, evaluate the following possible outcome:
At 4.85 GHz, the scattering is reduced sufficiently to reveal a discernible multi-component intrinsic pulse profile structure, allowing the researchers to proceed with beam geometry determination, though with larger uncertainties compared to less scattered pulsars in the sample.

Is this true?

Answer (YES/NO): YES